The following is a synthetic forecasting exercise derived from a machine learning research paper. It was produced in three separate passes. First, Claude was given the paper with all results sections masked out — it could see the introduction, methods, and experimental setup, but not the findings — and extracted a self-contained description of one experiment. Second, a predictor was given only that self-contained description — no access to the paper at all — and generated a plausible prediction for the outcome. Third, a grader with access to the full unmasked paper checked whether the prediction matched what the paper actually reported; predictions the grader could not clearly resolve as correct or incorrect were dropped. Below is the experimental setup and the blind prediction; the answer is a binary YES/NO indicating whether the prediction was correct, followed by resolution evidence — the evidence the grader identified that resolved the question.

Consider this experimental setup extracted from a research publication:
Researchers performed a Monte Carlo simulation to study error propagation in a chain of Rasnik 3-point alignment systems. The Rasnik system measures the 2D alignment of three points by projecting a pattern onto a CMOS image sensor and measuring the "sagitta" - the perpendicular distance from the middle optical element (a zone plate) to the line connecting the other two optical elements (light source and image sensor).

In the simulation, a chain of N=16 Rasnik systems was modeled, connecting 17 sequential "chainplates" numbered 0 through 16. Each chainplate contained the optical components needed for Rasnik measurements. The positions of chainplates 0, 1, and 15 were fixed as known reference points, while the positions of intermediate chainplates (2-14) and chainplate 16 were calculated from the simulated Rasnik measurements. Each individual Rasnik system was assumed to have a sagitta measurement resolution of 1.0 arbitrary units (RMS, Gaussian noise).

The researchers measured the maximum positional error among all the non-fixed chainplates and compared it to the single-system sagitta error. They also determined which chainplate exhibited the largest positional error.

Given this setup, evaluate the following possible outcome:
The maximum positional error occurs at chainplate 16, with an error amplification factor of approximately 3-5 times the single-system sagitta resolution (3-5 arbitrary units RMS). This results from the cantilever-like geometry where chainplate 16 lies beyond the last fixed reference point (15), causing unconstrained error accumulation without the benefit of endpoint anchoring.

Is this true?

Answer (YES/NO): NO